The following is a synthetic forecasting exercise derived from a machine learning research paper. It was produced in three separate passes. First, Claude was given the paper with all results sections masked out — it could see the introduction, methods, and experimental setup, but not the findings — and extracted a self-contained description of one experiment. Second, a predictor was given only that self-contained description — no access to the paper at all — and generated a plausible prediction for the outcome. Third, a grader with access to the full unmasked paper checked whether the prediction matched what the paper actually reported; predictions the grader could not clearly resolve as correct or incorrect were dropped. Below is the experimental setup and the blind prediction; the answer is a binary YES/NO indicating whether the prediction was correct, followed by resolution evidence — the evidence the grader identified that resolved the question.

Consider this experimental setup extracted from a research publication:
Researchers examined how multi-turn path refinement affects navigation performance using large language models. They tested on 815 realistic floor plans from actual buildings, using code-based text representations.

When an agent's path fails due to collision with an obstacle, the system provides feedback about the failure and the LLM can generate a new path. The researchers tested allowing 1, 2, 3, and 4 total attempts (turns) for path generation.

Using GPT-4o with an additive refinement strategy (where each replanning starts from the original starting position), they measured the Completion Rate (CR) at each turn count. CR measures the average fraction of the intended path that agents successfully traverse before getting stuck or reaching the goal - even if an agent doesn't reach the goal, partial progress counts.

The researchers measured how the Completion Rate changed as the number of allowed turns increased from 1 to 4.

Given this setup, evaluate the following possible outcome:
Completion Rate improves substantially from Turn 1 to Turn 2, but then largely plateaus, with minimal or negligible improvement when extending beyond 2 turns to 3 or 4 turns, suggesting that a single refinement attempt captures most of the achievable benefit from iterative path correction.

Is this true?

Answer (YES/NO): NO